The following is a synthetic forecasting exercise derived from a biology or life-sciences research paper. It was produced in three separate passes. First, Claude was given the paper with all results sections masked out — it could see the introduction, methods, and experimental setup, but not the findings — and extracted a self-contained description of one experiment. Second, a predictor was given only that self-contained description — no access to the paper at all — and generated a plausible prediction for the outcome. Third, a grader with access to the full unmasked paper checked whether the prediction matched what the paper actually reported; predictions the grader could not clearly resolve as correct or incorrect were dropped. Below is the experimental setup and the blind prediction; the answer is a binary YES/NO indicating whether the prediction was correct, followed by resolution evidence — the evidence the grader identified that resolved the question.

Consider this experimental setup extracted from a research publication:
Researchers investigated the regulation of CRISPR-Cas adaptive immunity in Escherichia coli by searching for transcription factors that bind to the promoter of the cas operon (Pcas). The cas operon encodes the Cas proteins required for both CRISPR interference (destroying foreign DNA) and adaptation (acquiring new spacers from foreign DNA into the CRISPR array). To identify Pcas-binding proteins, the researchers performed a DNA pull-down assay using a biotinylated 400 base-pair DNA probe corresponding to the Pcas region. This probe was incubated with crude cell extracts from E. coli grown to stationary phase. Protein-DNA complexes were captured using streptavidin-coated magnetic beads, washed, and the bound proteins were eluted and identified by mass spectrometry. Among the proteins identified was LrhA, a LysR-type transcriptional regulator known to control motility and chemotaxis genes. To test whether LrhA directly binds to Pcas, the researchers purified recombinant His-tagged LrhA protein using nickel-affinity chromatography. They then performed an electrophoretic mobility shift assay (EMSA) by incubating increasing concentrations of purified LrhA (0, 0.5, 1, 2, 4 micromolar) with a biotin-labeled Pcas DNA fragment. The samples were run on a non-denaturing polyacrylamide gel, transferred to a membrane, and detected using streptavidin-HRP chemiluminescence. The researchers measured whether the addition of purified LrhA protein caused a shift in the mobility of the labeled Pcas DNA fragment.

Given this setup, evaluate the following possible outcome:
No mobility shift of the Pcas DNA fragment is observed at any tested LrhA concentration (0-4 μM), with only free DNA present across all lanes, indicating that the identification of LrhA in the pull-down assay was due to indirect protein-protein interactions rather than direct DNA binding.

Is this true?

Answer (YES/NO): NO